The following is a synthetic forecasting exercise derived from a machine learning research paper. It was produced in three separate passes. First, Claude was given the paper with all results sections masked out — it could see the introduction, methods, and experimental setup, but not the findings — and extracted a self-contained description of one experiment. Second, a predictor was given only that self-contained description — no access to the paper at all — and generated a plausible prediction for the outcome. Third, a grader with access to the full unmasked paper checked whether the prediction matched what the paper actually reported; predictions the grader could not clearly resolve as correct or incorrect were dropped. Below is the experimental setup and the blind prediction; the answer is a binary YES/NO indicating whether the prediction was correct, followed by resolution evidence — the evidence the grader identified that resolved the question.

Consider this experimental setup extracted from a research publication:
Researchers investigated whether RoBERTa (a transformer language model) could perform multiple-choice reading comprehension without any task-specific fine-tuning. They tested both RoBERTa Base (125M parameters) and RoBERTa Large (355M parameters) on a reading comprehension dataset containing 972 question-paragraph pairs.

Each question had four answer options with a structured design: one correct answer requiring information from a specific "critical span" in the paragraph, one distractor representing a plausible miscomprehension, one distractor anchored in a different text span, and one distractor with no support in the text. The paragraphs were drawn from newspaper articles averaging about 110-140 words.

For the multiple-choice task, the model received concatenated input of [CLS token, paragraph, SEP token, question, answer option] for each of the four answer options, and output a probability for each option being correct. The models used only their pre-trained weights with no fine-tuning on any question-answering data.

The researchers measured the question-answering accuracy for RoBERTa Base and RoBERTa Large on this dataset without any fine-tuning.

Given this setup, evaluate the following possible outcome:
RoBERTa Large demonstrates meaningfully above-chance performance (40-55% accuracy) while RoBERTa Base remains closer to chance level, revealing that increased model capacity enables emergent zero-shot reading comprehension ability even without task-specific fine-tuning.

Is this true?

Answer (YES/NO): NO